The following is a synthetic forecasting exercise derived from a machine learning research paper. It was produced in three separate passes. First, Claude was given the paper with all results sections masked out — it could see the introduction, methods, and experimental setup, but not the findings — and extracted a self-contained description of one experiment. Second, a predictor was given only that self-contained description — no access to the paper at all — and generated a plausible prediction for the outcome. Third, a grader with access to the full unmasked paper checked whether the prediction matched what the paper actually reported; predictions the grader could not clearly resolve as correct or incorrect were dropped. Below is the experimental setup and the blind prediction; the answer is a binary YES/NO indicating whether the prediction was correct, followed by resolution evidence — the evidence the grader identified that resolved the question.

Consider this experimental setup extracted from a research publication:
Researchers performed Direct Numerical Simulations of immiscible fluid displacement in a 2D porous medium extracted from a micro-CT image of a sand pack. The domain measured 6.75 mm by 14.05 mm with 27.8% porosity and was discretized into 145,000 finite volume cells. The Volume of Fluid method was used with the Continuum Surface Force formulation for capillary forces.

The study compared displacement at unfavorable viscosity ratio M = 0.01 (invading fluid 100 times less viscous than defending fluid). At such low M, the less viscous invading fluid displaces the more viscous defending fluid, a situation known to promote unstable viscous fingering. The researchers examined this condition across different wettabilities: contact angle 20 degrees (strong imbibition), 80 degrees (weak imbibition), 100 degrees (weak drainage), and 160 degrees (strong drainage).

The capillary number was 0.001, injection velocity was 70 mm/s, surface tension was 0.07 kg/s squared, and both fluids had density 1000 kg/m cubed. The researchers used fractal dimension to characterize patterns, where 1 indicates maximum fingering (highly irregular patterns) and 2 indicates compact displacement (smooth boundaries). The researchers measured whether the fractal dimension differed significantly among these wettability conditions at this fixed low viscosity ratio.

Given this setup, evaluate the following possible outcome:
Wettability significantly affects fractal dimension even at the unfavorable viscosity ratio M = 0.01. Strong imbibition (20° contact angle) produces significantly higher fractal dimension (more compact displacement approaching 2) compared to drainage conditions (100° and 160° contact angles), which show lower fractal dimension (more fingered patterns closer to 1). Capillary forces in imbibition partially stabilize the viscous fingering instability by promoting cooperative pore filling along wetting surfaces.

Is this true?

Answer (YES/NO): NO